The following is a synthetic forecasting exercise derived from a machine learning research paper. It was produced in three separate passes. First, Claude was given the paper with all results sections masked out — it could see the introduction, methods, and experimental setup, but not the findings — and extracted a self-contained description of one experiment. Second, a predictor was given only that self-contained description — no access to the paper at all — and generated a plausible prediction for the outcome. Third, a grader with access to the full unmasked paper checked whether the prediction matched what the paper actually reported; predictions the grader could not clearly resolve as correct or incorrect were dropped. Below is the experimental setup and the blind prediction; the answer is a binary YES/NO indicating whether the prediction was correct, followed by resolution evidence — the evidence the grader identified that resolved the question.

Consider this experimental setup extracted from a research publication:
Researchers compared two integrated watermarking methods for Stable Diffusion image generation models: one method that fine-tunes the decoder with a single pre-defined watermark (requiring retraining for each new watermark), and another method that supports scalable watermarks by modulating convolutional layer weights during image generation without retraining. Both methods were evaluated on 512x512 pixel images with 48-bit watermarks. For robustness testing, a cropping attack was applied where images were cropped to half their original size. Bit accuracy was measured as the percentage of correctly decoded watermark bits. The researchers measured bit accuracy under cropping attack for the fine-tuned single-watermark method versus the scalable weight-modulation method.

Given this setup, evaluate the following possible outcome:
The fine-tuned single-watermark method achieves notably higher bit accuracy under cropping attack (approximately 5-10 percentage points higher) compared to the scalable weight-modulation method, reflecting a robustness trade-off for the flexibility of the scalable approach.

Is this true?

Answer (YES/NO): NO